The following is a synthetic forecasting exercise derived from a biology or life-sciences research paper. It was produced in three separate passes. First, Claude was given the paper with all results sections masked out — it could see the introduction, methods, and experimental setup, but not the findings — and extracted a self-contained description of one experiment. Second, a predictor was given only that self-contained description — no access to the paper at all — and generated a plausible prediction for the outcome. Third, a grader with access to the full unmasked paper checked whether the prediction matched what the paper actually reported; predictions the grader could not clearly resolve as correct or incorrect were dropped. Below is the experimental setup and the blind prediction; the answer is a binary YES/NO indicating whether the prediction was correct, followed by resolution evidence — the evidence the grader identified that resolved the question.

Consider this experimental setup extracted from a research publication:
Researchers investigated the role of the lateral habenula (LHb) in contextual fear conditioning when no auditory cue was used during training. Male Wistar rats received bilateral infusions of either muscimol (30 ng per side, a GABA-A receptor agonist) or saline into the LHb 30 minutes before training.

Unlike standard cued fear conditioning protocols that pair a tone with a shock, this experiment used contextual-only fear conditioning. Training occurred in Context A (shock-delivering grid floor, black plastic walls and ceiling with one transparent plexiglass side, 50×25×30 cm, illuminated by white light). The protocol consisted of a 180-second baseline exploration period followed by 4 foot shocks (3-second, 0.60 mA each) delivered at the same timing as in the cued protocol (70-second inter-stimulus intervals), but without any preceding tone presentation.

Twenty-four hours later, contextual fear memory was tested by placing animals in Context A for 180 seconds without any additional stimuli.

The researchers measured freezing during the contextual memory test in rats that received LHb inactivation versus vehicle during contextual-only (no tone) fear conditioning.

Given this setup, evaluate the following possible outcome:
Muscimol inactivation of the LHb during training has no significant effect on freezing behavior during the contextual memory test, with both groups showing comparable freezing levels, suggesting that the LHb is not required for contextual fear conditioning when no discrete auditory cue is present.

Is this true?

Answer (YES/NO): NO